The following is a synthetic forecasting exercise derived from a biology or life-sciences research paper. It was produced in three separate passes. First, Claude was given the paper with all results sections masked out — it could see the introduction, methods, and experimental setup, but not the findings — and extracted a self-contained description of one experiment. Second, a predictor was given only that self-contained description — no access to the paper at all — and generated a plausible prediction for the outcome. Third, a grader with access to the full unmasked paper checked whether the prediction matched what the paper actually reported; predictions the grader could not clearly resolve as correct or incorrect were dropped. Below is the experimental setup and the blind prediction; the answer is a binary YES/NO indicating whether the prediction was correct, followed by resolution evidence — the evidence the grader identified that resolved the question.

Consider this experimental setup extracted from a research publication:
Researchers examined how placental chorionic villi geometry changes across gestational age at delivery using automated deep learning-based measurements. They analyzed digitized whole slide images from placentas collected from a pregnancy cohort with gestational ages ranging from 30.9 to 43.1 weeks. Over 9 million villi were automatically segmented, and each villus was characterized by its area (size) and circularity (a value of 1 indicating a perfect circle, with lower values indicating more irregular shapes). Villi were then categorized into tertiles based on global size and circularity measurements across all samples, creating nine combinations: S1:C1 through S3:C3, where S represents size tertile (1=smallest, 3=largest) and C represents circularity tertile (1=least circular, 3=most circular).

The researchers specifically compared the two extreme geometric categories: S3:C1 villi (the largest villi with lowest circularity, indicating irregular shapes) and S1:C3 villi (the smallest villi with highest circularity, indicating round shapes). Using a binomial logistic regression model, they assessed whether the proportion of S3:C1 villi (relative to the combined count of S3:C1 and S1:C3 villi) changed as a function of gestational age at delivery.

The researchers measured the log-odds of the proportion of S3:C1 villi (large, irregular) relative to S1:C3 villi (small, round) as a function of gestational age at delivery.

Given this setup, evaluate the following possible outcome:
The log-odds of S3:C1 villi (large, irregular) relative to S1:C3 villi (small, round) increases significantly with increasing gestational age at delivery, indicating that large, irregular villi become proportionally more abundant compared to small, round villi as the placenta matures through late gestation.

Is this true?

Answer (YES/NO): YES